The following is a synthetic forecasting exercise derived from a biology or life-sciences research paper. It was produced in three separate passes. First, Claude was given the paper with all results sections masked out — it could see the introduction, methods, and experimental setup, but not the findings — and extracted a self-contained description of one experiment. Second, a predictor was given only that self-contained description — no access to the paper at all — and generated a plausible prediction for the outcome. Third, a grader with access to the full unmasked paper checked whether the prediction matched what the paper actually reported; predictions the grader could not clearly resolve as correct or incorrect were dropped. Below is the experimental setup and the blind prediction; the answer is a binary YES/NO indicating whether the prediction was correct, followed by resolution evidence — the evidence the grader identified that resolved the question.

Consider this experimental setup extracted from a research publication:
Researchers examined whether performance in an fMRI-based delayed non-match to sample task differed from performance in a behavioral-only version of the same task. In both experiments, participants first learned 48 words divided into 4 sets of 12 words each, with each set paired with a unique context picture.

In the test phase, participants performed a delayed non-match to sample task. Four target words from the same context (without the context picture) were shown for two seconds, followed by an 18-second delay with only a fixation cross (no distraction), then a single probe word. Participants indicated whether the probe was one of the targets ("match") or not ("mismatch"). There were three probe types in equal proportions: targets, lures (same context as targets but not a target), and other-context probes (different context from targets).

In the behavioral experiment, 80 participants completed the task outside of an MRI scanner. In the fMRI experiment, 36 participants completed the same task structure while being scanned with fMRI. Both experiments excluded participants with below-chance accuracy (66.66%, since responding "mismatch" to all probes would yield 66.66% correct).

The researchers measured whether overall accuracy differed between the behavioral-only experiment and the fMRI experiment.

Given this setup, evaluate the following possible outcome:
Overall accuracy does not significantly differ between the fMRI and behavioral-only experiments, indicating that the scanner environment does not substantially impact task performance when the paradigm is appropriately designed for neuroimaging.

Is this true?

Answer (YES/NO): NO